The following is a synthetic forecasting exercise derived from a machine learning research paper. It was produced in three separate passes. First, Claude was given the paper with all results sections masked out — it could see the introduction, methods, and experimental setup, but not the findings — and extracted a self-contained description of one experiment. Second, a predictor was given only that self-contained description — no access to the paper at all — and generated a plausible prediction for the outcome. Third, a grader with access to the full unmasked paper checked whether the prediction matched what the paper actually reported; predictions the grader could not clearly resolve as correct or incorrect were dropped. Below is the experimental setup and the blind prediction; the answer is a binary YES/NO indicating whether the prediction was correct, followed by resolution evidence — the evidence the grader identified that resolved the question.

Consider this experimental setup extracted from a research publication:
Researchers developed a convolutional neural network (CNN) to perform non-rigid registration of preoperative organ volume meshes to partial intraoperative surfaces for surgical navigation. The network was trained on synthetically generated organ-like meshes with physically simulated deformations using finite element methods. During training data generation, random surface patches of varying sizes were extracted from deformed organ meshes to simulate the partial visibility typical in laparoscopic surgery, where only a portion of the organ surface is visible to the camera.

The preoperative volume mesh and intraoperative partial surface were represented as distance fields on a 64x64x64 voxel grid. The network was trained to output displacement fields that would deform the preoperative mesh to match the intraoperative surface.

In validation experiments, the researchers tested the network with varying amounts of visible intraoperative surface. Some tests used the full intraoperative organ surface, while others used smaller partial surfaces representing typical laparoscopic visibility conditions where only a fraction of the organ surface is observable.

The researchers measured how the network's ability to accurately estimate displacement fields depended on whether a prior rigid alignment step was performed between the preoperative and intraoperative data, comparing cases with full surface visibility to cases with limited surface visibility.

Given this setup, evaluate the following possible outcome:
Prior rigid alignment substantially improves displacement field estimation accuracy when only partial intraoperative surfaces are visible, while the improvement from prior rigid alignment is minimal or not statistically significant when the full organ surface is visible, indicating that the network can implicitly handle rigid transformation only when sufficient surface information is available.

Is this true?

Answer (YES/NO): YES